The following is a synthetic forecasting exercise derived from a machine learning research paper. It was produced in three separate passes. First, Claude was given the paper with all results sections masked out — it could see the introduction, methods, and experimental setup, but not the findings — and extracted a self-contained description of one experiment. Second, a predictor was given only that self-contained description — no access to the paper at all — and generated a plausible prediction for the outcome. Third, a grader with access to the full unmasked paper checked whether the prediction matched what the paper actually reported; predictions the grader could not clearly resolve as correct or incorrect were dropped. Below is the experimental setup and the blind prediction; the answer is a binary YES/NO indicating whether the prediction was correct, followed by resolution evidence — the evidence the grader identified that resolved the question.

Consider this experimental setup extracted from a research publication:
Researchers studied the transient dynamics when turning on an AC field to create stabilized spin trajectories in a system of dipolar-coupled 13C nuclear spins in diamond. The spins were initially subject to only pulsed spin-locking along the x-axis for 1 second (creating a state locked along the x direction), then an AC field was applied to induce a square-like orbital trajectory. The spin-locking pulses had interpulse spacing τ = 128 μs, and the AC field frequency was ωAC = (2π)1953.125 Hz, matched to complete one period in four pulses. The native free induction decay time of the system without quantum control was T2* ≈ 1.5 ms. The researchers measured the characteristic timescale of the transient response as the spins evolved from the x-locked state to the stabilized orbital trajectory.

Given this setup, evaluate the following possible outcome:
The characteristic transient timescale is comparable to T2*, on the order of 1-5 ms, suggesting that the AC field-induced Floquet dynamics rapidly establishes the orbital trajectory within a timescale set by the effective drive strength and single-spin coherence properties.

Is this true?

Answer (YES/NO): NO